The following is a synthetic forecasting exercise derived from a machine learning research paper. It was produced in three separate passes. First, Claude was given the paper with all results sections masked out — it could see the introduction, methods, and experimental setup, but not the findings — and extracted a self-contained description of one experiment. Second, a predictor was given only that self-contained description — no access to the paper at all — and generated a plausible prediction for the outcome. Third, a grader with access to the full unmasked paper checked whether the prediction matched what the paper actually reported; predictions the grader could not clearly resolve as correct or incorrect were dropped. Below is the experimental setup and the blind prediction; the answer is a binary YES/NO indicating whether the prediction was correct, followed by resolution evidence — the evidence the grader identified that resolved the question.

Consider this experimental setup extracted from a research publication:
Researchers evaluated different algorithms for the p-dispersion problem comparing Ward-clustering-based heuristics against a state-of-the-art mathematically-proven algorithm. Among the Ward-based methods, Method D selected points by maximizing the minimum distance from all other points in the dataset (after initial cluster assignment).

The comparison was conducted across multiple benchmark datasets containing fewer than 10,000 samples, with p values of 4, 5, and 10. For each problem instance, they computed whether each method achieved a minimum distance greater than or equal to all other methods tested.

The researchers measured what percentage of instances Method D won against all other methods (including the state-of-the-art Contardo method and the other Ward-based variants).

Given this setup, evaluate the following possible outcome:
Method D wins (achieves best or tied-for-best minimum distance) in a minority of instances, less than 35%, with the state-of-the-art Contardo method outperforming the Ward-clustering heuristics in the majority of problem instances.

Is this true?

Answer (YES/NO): NO